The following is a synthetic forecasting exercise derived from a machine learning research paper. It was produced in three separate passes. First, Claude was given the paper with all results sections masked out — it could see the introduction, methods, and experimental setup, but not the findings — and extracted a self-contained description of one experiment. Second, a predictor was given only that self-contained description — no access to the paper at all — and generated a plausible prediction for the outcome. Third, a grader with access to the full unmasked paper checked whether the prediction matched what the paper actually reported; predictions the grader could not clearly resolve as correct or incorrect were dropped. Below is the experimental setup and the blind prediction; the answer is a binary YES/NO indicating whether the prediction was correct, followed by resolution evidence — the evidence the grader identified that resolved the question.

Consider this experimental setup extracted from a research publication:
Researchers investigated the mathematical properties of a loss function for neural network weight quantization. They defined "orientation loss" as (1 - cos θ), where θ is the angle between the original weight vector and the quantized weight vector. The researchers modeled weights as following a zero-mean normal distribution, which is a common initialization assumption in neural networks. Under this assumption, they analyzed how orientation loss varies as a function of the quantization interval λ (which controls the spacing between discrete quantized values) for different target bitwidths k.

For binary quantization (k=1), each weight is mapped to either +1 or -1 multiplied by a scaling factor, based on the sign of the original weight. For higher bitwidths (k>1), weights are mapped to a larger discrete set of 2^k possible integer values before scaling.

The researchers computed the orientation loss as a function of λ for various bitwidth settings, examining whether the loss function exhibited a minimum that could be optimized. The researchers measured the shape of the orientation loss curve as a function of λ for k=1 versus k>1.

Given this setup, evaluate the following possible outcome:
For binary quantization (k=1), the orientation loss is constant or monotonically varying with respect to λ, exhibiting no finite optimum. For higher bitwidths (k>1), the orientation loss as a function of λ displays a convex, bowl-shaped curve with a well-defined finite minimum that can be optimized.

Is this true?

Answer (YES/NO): YES